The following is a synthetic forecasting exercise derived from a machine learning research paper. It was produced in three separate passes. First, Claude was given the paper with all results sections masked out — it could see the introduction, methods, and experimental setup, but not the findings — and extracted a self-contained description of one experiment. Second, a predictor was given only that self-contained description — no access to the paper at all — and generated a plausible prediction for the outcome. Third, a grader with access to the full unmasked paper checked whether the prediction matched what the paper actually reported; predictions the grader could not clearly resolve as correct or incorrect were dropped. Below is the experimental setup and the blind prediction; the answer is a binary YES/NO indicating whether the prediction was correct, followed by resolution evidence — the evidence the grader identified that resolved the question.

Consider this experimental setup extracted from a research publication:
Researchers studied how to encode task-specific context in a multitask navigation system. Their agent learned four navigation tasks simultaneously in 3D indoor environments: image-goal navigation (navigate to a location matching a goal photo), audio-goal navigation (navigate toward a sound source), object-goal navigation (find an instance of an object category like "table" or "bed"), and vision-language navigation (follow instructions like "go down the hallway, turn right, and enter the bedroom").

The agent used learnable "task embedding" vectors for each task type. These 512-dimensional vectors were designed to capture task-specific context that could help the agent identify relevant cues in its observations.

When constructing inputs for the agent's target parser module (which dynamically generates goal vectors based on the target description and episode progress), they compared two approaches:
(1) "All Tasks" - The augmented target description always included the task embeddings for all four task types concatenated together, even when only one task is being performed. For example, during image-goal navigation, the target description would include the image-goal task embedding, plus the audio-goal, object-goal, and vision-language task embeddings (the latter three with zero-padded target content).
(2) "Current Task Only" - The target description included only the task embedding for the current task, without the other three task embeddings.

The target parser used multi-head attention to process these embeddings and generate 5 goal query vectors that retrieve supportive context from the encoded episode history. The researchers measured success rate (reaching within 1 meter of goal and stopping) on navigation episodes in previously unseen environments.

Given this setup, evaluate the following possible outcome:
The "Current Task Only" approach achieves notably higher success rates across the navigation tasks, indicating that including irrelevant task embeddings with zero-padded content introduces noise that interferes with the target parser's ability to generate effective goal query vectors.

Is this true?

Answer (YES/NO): NO